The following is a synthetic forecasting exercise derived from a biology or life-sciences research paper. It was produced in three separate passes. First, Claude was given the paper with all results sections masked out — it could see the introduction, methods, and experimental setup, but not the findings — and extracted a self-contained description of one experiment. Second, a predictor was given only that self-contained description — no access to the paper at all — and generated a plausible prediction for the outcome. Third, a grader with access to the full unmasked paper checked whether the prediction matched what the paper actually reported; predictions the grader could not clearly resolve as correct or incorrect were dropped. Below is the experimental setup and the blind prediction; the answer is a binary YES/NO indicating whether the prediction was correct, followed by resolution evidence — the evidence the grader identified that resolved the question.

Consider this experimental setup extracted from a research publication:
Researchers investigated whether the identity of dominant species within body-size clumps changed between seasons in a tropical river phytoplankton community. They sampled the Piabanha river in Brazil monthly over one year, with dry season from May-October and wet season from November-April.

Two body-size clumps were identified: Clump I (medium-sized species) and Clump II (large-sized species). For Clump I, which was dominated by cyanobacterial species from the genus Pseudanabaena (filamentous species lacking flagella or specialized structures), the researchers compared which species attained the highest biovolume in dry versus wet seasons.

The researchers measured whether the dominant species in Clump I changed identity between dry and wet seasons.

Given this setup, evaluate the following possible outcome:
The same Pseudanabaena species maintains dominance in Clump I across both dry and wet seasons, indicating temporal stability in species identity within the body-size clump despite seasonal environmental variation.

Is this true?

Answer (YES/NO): YES